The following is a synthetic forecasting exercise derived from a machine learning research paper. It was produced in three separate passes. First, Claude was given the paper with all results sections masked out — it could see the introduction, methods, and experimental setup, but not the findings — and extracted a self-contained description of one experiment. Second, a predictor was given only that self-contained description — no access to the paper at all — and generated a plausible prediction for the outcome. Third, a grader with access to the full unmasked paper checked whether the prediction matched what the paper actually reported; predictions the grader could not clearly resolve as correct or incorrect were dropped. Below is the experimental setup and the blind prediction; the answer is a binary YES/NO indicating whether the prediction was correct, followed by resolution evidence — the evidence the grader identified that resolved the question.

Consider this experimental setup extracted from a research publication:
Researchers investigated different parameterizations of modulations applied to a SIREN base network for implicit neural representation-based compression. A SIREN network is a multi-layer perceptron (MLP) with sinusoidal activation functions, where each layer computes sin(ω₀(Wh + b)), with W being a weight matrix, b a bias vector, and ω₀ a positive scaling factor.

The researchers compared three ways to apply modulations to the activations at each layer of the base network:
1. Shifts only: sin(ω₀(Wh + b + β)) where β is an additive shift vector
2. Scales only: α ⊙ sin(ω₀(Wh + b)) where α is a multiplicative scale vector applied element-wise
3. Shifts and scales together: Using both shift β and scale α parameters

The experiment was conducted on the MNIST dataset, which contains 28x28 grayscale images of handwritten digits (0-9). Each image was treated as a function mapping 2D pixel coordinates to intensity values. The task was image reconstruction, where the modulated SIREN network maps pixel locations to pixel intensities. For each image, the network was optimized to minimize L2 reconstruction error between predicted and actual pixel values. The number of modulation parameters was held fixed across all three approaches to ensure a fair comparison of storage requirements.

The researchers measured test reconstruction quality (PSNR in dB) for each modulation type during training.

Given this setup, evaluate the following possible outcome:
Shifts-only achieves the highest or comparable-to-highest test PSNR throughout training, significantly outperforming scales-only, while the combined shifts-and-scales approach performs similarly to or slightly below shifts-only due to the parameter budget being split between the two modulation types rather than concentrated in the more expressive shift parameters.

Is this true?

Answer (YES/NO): YES